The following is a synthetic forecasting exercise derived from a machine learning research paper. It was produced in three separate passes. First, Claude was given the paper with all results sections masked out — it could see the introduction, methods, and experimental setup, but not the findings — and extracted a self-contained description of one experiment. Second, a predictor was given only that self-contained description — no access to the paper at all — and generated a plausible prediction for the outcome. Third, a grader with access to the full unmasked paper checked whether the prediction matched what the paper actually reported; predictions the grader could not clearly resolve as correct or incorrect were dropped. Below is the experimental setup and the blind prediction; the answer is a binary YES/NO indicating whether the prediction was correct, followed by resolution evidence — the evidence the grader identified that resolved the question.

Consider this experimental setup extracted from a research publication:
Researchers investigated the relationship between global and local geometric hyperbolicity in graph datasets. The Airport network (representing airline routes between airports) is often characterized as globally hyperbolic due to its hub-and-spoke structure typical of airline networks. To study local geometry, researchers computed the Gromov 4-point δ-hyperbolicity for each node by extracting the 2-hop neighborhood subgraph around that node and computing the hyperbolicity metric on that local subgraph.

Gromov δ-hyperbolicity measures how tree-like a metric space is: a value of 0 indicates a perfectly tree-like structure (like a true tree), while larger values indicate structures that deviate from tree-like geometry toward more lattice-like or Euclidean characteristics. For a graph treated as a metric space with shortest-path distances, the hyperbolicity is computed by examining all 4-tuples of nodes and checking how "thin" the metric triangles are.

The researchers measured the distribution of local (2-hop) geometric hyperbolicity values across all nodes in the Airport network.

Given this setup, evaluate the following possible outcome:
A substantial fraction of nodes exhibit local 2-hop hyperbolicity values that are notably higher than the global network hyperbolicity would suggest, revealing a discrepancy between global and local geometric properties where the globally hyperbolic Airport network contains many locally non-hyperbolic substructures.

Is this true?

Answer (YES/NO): YES